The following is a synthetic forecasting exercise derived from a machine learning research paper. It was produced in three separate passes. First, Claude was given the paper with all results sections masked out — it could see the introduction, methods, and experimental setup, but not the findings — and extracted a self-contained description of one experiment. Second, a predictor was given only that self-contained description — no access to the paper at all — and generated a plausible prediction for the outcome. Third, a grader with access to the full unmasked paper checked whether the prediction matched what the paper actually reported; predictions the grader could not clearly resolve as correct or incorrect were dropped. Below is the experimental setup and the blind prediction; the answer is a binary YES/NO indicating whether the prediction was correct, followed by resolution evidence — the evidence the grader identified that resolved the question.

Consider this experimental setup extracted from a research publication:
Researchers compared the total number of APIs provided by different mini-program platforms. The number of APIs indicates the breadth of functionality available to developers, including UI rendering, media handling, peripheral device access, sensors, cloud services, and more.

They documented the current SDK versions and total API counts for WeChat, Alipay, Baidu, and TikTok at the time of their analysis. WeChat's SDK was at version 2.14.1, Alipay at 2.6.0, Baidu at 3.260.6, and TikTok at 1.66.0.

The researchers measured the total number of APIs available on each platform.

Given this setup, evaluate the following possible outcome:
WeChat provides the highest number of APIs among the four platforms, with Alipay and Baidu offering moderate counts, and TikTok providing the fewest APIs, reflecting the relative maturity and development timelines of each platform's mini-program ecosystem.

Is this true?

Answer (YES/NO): YES